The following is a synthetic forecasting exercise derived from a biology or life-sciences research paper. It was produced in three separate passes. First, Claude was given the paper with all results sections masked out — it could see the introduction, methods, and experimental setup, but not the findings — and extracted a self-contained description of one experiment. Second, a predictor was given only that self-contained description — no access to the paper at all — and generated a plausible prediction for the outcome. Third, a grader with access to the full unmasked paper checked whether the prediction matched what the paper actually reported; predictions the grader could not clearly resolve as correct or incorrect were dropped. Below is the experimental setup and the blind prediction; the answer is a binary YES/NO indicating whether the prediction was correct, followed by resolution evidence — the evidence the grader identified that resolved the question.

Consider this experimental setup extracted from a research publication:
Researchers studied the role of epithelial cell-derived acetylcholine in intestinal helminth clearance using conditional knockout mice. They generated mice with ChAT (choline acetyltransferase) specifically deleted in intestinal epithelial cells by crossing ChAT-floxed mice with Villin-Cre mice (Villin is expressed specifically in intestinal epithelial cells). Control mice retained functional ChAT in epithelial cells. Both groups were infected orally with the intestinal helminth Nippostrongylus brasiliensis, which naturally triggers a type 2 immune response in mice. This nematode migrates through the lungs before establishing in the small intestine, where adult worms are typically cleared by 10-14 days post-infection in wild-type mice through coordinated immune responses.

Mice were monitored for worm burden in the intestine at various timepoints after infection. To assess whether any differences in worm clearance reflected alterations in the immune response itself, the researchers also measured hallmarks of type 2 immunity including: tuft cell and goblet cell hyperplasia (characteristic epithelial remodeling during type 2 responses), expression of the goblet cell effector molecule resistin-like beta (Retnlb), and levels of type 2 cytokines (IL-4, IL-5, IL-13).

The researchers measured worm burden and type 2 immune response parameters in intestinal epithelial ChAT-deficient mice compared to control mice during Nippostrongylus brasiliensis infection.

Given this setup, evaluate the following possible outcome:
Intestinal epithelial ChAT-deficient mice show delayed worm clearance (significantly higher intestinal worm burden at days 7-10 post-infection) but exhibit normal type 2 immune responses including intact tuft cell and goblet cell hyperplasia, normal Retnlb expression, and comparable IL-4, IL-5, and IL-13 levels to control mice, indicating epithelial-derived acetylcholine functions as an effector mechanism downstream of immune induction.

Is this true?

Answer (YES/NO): NO